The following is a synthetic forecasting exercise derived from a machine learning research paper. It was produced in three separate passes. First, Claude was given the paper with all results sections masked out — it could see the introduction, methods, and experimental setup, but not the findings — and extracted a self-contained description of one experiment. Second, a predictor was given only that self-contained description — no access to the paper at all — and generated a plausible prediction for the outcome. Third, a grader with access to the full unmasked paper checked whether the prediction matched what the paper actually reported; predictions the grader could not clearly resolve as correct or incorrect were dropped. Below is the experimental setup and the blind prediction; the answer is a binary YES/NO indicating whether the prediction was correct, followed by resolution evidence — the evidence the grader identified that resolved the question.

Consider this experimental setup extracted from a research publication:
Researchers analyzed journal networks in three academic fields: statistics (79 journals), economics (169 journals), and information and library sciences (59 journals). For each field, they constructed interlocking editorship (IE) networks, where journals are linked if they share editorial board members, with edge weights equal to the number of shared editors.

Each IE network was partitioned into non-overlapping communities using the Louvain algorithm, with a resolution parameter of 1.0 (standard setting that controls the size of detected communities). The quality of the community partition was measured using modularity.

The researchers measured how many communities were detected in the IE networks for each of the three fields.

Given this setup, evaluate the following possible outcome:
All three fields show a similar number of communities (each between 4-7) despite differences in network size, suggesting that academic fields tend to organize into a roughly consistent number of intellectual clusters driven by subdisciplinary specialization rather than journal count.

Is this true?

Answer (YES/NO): NO